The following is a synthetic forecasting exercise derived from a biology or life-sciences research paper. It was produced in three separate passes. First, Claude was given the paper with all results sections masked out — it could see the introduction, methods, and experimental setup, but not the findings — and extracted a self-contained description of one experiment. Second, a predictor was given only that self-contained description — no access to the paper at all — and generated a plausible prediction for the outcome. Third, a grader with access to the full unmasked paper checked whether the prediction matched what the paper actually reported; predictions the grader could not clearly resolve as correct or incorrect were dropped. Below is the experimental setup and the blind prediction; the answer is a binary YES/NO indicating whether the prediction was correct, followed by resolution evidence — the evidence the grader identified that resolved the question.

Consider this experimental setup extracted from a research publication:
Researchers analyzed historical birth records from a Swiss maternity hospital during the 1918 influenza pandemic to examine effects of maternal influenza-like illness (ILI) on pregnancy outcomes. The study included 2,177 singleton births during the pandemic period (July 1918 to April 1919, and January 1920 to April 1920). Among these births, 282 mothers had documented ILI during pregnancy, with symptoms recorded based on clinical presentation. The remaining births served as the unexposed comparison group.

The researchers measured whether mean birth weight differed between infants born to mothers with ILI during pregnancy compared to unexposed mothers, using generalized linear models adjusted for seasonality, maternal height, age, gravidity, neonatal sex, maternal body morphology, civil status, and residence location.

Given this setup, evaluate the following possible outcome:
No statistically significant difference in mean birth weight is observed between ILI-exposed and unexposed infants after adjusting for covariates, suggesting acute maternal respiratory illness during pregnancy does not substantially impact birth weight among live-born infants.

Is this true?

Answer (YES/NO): NO